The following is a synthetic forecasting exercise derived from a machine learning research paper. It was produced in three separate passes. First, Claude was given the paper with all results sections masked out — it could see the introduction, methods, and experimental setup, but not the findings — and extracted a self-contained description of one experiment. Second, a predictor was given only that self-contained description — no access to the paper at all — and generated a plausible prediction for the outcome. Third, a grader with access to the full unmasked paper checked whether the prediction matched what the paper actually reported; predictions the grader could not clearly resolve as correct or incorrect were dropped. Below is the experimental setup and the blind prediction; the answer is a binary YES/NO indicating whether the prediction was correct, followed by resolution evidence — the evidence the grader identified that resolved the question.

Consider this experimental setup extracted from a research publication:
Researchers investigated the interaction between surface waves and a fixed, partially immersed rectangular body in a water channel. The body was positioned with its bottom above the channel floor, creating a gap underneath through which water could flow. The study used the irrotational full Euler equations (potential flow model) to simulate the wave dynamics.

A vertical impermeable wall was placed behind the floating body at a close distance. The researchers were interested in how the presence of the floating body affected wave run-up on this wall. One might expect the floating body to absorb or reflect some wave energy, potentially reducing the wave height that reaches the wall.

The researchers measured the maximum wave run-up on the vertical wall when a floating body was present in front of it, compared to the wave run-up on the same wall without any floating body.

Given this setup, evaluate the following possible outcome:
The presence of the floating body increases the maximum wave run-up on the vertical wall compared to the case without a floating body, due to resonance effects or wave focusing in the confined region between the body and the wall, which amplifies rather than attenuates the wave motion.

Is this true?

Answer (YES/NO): YES